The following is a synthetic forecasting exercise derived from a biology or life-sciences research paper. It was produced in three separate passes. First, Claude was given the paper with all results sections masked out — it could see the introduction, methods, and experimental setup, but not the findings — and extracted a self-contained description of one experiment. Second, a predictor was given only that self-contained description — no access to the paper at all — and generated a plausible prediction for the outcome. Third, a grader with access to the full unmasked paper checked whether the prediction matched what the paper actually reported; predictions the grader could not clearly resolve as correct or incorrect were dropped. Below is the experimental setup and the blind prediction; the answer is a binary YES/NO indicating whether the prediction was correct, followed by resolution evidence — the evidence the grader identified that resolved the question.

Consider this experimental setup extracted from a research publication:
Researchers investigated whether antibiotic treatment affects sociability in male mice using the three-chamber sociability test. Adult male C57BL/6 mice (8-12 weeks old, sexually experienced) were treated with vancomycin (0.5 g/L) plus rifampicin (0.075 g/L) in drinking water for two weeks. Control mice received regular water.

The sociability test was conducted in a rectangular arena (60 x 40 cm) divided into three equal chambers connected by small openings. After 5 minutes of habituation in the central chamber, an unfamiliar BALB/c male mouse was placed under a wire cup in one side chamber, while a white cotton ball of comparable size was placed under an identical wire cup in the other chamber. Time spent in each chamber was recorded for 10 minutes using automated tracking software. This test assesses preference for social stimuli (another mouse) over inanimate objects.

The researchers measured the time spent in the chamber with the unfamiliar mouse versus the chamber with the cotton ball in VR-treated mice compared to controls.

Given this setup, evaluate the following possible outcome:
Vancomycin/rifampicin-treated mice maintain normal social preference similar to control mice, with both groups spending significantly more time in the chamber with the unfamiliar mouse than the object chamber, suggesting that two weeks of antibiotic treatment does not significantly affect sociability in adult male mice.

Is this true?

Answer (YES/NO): YES